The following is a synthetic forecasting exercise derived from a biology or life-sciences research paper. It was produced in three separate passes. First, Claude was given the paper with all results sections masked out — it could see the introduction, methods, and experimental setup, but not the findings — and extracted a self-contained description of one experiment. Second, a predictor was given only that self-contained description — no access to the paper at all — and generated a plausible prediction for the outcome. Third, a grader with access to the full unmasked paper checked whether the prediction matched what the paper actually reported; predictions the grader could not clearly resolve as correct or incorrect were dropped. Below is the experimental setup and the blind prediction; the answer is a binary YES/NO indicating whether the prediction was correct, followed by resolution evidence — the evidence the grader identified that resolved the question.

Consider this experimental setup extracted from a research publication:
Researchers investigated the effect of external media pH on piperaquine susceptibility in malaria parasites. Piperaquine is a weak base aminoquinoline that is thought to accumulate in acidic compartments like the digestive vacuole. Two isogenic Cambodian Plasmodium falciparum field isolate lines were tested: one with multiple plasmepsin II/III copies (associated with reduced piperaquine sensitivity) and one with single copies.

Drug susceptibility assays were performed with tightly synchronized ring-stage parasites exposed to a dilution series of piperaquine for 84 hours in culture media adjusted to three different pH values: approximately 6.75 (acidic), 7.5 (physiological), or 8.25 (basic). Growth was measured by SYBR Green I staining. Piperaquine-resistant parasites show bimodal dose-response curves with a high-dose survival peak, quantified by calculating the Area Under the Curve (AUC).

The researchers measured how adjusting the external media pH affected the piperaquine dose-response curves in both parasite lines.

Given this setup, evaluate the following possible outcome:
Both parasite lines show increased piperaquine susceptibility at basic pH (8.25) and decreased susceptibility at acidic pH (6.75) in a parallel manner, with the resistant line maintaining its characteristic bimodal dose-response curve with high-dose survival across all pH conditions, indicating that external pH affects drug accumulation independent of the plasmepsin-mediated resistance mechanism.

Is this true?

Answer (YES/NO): NO